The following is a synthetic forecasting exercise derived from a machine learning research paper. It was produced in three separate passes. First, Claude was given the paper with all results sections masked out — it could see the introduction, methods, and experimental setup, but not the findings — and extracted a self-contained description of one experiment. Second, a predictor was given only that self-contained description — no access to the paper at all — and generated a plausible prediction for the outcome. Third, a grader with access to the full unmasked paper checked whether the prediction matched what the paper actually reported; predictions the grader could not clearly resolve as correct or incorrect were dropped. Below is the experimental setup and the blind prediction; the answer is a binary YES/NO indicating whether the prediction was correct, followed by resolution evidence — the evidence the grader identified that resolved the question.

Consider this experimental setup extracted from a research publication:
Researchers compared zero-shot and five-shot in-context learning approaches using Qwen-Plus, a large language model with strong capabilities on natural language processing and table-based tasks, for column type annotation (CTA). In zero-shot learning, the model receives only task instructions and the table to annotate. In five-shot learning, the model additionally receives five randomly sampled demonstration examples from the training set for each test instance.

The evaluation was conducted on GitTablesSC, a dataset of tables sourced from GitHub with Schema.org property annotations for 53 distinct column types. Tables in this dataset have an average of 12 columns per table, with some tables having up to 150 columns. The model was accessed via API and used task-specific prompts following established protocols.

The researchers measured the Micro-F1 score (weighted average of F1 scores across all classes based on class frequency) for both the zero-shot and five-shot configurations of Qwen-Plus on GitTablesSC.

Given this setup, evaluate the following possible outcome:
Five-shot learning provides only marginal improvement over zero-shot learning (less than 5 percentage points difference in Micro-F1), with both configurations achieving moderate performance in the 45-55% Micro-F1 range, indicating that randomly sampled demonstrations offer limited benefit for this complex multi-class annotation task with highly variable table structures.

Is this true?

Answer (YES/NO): NO